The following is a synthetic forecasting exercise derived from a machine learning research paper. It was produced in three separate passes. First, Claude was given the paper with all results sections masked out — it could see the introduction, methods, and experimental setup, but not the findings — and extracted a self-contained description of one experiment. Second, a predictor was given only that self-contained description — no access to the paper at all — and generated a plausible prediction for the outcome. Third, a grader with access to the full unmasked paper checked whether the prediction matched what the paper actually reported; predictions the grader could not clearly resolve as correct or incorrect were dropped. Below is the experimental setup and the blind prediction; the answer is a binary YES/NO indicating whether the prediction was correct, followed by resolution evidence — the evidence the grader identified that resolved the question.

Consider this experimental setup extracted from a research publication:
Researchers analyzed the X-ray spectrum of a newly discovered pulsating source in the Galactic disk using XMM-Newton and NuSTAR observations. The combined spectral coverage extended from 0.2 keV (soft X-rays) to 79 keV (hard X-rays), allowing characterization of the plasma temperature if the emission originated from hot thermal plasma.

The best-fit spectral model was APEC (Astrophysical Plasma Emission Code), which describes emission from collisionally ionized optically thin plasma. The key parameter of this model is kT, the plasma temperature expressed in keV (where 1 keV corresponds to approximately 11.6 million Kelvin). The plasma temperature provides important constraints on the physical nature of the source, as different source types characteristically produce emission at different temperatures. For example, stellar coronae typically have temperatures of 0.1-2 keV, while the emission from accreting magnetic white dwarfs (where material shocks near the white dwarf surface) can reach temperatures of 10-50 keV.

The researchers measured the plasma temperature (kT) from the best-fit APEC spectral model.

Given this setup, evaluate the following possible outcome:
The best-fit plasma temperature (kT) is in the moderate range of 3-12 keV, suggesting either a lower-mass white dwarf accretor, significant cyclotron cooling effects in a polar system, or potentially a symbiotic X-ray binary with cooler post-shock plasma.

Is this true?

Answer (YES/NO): NO